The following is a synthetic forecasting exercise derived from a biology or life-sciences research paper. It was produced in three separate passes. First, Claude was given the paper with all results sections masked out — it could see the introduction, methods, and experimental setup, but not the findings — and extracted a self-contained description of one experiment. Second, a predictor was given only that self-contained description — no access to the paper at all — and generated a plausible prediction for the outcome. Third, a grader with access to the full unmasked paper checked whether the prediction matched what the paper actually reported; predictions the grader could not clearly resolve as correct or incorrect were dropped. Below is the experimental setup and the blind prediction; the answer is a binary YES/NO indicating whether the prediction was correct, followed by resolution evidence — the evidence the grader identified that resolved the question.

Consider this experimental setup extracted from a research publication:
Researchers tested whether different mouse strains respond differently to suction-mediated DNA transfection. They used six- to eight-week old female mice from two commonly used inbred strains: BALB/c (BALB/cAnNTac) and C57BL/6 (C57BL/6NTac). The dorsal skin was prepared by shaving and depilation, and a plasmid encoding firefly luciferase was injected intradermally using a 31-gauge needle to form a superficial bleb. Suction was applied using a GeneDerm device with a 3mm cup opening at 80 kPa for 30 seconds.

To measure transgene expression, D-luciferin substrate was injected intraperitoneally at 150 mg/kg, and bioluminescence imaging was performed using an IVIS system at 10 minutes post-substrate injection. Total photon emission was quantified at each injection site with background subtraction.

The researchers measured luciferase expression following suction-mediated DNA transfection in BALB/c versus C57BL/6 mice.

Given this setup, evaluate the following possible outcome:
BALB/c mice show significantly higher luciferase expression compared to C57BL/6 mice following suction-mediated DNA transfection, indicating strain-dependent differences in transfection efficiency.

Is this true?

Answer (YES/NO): NO